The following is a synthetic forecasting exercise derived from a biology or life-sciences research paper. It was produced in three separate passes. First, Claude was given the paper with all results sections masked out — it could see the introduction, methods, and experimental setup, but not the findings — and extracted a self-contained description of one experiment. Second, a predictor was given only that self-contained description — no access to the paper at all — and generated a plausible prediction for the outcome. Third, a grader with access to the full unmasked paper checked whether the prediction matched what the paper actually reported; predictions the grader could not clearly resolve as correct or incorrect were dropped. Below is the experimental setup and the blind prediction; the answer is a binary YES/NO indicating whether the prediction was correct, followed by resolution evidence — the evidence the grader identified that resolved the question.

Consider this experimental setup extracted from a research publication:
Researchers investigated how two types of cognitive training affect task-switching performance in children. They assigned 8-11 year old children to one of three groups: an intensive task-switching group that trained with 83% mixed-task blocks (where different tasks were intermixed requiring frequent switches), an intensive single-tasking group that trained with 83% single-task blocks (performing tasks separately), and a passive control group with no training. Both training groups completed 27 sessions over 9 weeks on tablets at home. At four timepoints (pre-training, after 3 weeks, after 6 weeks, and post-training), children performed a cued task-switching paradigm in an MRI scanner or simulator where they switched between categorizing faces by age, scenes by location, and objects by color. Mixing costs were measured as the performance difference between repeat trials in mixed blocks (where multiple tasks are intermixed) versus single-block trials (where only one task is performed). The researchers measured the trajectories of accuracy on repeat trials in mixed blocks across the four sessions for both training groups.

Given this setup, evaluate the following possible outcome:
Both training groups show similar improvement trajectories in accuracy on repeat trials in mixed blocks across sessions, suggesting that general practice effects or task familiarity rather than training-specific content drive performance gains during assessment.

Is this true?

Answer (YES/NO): NO